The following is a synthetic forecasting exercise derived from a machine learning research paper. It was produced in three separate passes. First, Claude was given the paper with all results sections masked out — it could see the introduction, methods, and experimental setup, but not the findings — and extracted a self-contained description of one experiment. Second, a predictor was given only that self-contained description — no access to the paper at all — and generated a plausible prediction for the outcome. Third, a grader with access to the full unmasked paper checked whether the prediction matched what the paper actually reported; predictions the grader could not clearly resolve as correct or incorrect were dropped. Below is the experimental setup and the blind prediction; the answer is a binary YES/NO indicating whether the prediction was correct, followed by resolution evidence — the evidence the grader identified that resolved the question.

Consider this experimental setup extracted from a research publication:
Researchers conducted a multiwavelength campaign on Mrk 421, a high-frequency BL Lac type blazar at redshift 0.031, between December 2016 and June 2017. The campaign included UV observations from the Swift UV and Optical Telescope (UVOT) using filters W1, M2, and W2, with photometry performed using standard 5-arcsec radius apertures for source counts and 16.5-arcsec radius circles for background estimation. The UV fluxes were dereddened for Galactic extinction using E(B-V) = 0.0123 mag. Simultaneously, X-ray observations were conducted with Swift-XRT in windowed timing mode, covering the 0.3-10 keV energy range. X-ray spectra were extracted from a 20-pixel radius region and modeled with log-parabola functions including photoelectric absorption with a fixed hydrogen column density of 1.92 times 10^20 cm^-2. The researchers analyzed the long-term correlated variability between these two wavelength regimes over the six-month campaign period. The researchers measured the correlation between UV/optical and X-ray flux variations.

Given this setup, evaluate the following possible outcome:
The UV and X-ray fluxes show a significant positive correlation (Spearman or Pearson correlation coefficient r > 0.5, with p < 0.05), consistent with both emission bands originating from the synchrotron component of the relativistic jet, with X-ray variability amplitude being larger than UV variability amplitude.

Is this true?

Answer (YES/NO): NO